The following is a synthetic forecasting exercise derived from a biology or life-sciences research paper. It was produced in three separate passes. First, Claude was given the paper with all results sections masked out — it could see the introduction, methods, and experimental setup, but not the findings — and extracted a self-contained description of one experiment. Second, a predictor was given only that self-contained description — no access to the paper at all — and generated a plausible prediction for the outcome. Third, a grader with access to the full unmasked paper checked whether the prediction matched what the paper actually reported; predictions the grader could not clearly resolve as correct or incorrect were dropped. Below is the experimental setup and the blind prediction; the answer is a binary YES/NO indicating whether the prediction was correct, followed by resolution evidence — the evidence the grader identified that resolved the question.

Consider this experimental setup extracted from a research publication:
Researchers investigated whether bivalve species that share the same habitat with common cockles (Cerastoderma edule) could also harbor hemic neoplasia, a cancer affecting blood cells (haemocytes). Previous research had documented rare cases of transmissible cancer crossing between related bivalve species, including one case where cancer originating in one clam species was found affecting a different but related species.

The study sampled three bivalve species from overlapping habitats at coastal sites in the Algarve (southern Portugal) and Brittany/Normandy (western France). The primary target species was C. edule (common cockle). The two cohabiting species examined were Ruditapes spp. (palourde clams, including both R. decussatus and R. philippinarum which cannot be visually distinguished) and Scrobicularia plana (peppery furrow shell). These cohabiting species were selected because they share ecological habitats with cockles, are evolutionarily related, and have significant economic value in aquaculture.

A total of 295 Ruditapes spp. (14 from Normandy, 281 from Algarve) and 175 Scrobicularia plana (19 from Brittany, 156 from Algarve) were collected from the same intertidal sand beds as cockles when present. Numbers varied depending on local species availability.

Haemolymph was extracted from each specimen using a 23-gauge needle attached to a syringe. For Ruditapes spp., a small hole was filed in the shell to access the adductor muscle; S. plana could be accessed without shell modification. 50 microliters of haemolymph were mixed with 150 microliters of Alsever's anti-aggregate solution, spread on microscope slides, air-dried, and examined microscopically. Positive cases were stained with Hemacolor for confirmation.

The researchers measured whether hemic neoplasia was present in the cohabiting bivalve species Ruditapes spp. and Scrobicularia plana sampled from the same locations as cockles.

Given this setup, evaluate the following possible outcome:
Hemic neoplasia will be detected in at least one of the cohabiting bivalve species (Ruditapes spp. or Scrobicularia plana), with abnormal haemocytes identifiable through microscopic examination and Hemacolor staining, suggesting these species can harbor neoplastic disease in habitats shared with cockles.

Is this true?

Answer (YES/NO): NO